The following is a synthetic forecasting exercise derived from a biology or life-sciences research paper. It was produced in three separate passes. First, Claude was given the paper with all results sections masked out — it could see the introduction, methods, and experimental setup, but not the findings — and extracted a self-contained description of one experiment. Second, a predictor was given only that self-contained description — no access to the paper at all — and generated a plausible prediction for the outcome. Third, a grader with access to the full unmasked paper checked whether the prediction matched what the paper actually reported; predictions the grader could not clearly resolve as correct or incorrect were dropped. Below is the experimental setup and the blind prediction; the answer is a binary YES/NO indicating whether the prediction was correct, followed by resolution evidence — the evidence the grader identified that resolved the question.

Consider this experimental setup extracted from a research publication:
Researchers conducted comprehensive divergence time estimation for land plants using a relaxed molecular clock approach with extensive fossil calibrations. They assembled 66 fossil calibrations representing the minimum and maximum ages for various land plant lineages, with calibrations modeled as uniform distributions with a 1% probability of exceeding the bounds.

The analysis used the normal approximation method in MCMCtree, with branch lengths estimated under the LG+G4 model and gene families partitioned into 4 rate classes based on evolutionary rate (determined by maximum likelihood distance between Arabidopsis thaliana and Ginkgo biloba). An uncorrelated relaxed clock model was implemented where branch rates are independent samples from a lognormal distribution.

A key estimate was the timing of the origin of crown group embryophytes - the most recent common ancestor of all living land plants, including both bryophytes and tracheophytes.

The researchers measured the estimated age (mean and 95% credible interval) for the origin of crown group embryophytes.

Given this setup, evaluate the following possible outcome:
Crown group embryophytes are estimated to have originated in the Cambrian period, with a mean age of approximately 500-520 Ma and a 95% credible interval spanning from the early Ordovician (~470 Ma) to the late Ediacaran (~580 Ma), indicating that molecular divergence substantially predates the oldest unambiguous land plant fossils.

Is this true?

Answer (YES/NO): NO